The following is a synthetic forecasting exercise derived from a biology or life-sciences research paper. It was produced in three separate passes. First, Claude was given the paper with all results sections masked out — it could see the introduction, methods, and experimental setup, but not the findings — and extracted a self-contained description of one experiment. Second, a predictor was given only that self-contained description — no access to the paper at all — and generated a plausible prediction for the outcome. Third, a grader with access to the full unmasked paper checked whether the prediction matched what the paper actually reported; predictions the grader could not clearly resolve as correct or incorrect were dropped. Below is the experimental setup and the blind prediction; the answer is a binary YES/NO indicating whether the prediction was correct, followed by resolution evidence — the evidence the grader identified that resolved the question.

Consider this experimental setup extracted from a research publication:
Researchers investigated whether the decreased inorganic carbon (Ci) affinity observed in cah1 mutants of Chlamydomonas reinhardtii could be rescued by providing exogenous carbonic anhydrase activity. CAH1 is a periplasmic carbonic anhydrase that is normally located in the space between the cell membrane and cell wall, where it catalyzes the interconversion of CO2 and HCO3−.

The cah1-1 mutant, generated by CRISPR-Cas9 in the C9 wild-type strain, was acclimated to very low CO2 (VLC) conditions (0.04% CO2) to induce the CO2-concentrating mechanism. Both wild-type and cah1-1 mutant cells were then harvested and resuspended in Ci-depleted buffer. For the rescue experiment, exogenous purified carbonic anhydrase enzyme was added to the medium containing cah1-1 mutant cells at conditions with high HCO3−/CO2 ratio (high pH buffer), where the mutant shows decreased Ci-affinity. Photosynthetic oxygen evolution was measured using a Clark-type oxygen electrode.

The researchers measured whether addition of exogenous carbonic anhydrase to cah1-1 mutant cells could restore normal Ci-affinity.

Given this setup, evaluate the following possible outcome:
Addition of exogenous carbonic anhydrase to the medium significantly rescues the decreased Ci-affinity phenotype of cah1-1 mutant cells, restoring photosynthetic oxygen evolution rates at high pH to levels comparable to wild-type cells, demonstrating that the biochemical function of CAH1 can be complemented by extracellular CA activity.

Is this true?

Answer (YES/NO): YES